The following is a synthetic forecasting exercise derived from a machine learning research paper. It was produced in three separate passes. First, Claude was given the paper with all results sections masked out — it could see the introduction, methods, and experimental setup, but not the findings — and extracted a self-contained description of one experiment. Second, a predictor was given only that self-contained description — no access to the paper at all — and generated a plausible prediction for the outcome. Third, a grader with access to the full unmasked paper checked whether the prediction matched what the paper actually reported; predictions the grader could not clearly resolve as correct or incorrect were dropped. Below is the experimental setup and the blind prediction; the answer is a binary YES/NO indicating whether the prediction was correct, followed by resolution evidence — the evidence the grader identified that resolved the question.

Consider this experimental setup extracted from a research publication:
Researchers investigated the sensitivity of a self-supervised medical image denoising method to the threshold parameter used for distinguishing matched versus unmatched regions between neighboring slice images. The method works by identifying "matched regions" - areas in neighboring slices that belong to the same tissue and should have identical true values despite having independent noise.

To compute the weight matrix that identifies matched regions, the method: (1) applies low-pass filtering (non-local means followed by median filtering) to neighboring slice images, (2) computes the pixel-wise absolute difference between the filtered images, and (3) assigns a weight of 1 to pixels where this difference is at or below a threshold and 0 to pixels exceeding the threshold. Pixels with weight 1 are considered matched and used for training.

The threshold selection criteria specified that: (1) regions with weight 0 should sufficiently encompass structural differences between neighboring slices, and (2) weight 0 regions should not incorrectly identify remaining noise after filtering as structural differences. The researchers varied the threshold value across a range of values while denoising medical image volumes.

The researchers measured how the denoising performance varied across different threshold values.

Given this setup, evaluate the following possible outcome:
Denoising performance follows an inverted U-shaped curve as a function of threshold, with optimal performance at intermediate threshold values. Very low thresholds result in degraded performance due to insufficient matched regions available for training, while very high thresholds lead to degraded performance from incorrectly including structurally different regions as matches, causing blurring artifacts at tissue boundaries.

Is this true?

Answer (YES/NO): NO